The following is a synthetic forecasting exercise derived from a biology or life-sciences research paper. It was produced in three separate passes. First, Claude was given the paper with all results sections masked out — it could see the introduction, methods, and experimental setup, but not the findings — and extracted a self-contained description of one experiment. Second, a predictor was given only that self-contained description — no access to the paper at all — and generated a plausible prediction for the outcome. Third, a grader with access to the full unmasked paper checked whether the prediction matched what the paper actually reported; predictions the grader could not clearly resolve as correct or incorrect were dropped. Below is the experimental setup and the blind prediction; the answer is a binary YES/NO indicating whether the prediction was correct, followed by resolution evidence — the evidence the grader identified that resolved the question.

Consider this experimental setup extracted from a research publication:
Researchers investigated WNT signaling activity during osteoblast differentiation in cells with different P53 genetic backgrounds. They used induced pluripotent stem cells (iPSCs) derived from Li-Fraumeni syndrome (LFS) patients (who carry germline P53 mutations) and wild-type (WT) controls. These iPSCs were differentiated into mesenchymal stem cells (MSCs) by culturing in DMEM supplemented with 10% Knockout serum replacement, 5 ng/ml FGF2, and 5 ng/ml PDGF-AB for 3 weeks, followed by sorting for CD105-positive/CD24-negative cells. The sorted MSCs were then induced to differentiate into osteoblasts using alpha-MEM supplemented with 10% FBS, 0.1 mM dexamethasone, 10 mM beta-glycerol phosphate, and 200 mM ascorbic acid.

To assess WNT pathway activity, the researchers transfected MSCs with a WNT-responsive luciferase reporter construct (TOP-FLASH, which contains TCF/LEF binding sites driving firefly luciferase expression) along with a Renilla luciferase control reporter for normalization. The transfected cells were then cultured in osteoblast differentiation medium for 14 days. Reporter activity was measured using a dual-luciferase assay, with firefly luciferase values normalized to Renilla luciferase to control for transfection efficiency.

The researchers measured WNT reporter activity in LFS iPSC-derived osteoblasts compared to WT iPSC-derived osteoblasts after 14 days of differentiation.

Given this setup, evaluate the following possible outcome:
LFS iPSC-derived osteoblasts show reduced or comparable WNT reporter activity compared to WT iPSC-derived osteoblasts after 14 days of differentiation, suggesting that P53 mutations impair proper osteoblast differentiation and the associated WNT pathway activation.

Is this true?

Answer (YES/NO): YES